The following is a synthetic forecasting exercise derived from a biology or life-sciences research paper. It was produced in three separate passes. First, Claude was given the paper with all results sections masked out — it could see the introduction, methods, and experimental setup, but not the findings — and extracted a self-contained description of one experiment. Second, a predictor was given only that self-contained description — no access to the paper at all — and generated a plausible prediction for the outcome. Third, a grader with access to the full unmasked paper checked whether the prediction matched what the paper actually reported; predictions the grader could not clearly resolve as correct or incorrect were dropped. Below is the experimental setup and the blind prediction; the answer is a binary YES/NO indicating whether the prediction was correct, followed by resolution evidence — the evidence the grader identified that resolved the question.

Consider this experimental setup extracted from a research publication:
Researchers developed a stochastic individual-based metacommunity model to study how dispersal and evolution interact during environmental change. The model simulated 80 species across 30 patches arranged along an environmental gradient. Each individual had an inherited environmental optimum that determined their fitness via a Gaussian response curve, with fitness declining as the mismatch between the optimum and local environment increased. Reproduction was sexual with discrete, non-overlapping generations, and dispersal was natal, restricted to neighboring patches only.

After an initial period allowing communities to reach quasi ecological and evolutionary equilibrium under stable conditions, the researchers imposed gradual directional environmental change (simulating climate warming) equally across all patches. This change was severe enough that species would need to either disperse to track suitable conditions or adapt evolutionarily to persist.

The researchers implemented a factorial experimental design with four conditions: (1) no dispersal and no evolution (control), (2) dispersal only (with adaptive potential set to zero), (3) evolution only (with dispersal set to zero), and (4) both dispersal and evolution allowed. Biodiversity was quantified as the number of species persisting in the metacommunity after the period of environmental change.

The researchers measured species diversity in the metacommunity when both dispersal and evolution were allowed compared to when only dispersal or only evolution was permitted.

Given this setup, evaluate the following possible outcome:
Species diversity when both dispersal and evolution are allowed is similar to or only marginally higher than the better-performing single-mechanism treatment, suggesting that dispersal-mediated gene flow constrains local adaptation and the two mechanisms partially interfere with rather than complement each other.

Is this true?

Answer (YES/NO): NO